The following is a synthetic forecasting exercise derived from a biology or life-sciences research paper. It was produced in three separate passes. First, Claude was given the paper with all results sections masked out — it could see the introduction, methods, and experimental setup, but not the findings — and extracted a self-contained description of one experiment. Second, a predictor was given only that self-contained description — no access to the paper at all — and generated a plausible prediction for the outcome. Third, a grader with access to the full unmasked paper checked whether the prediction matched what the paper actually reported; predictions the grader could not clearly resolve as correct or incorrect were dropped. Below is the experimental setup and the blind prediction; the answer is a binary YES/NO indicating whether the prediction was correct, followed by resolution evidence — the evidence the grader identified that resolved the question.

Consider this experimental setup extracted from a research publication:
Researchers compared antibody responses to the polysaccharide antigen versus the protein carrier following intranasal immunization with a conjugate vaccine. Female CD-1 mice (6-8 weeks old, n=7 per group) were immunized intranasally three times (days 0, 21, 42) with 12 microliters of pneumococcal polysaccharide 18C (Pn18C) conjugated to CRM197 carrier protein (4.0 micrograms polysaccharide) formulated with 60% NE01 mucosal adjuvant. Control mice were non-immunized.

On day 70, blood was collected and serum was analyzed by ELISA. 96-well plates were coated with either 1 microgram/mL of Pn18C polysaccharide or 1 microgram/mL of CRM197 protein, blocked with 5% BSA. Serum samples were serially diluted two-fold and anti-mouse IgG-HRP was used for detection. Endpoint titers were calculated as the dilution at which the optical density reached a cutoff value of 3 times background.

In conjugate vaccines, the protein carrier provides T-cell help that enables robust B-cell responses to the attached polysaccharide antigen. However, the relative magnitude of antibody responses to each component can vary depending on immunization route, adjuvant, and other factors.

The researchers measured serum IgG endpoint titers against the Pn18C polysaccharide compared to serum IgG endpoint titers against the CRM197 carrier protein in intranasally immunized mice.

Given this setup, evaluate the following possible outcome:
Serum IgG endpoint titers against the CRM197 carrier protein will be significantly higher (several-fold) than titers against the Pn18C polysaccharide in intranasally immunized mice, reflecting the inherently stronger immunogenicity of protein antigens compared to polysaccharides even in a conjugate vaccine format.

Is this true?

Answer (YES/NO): NO